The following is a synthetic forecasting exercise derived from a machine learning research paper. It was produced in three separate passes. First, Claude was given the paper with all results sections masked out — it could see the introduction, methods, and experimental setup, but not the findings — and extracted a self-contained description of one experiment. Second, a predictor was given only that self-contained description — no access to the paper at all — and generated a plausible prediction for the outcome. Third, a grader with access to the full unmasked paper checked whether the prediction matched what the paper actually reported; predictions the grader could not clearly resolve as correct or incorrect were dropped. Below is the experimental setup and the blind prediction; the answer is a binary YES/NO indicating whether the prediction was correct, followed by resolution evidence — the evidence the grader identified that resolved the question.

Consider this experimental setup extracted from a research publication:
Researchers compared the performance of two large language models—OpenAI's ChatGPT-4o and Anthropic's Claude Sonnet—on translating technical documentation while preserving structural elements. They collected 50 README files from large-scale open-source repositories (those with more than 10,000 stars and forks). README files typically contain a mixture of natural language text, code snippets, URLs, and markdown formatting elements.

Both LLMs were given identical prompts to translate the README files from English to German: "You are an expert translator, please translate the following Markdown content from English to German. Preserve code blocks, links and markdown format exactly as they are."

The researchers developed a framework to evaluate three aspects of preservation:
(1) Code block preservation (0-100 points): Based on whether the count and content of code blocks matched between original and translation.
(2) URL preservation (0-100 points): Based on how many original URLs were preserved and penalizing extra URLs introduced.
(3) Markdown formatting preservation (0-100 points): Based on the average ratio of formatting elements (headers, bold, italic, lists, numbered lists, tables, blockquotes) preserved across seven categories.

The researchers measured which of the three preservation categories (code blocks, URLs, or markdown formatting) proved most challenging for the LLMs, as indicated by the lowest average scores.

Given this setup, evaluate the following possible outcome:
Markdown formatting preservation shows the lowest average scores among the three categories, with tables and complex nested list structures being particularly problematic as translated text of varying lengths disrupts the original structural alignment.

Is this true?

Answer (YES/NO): NO